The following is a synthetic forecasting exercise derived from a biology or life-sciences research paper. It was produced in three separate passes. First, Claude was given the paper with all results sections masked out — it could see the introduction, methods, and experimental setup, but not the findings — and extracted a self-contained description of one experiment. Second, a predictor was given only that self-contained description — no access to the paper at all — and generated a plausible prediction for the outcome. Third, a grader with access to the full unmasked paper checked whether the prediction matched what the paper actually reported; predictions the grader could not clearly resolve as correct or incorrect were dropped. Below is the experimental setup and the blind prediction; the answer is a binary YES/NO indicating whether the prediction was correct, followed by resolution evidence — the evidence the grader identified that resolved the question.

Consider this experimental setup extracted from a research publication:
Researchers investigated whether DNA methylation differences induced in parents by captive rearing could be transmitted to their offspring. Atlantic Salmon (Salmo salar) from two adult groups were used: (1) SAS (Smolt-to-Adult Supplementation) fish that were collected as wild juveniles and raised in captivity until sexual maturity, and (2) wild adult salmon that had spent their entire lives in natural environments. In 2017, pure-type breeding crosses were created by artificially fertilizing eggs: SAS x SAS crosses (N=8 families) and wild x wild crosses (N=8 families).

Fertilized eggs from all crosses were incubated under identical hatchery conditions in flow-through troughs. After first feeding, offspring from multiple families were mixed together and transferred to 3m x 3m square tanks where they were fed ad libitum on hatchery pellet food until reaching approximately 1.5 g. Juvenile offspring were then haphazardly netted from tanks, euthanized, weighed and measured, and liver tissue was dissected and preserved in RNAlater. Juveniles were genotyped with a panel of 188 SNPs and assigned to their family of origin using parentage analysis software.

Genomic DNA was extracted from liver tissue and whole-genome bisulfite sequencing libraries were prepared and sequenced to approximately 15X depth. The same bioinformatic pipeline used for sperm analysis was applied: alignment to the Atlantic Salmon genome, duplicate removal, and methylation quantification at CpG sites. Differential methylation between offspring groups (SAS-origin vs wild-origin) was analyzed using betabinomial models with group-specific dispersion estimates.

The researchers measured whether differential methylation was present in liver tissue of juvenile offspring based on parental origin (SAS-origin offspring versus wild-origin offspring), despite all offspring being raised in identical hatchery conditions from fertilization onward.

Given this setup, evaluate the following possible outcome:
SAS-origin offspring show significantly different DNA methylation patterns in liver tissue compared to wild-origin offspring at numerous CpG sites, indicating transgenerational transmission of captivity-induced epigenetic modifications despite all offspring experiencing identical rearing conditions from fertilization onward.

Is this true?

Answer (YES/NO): YES